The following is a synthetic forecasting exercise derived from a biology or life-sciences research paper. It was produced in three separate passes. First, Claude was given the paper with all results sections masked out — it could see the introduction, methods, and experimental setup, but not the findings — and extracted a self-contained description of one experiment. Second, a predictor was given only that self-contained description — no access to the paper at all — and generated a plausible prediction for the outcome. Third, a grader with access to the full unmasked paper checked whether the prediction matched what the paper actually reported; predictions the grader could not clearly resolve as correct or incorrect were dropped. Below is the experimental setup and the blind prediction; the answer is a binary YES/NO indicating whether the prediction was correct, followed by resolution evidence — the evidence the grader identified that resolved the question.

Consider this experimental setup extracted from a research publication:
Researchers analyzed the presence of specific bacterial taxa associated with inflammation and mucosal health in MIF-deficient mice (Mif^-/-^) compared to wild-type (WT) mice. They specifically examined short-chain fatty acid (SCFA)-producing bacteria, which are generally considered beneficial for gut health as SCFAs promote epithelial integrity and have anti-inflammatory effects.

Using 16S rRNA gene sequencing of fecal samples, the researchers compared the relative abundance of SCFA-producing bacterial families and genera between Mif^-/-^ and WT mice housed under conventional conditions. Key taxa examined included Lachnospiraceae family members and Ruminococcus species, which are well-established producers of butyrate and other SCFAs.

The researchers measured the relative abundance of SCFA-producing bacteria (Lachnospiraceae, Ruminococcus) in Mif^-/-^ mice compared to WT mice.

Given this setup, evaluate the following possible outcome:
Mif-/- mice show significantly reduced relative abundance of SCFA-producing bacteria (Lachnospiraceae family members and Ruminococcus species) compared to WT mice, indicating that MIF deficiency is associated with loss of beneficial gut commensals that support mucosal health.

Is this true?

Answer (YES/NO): YES